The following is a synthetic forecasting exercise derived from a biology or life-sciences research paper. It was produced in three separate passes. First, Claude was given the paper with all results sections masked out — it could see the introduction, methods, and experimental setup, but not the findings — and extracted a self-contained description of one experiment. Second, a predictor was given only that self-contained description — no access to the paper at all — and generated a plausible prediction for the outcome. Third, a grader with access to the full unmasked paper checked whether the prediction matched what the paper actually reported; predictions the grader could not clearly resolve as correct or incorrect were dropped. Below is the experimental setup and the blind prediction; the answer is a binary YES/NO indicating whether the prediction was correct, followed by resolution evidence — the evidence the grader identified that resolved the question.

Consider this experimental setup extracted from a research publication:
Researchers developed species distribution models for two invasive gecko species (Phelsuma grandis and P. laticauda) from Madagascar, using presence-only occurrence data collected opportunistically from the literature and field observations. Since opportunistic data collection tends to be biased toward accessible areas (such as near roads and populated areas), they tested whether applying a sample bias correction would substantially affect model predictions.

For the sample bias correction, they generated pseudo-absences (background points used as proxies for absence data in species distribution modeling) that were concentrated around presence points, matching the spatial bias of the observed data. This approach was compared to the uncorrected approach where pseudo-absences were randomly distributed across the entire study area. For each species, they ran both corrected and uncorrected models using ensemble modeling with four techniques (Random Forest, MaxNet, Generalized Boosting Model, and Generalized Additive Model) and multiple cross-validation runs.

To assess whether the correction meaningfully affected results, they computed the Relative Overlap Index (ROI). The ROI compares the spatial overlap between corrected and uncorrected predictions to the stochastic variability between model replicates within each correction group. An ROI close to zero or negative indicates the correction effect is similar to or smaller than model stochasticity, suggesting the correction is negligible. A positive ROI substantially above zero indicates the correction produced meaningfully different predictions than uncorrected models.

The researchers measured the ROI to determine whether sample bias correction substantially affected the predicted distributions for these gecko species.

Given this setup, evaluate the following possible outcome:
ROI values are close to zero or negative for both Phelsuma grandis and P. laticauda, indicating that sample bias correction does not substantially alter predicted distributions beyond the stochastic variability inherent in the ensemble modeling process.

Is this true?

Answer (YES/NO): NO